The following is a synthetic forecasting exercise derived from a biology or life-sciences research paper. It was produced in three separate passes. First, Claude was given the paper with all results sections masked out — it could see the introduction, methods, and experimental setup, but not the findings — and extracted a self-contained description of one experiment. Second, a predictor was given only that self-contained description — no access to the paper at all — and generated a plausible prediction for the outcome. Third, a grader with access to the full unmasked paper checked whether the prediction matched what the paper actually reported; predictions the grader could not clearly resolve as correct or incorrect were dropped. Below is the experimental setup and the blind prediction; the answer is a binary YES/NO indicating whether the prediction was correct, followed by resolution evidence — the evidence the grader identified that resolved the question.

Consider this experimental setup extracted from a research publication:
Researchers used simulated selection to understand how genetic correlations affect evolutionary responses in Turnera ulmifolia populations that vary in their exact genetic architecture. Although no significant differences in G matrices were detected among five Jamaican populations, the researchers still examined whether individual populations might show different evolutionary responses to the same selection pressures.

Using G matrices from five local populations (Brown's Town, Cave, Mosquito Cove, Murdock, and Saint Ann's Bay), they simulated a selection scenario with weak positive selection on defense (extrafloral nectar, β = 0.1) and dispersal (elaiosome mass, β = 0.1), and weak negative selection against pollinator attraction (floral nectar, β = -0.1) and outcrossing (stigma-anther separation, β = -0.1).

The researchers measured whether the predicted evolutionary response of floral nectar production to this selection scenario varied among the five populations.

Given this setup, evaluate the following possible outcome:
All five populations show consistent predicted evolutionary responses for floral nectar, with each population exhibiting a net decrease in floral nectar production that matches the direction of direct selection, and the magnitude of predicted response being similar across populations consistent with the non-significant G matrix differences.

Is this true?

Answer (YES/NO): NO